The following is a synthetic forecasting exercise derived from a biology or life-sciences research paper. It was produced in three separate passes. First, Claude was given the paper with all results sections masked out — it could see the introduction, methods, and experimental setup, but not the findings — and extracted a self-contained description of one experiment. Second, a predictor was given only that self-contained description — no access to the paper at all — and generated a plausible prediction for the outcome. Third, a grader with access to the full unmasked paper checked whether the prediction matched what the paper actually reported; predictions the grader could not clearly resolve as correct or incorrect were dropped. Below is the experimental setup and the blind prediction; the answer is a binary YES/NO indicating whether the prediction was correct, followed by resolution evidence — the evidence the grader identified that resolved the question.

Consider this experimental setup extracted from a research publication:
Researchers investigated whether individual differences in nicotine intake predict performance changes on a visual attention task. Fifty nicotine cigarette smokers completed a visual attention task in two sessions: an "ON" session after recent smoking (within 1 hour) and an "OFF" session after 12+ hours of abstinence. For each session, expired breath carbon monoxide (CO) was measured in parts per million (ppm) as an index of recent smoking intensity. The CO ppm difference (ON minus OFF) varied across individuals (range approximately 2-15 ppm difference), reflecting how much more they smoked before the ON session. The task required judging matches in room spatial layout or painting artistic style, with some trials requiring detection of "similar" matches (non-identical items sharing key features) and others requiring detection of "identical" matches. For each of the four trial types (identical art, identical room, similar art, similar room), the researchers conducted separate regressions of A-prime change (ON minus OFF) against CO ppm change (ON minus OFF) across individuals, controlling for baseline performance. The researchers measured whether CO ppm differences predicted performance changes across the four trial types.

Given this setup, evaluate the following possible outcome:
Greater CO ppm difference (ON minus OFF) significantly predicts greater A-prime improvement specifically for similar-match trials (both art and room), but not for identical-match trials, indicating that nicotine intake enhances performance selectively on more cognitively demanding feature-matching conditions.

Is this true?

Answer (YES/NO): NO